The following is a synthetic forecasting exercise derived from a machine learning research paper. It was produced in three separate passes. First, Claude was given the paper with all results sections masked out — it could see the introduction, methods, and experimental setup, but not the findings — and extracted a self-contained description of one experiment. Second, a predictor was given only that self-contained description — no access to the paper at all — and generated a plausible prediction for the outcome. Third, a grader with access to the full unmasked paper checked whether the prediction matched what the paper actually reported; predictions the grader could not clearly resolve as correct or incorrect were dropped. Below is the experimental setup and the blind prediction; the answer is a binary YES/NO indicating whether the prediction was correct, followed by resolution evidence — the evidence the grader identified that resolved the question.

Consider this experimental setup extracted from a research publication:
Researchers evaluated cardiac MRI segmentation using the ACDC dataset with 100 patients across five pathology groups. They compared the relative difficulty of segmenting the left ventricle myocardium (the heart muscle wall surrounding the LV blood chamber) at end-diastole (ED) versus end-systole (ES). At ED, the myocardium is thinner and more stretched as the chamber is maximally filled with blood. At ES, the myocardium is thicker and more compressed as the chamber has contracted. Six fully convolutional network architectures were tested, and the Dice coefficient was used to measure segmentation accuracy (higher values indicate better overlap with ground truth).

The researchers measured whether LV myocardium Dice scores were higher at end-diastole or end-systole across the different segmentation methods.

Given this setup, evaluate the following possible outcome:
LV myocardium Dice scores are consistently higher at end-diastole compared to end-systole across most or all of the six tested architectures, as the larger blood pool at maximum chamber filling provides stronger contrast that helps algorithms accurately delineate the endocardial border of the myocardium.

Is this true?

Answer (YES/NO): NO